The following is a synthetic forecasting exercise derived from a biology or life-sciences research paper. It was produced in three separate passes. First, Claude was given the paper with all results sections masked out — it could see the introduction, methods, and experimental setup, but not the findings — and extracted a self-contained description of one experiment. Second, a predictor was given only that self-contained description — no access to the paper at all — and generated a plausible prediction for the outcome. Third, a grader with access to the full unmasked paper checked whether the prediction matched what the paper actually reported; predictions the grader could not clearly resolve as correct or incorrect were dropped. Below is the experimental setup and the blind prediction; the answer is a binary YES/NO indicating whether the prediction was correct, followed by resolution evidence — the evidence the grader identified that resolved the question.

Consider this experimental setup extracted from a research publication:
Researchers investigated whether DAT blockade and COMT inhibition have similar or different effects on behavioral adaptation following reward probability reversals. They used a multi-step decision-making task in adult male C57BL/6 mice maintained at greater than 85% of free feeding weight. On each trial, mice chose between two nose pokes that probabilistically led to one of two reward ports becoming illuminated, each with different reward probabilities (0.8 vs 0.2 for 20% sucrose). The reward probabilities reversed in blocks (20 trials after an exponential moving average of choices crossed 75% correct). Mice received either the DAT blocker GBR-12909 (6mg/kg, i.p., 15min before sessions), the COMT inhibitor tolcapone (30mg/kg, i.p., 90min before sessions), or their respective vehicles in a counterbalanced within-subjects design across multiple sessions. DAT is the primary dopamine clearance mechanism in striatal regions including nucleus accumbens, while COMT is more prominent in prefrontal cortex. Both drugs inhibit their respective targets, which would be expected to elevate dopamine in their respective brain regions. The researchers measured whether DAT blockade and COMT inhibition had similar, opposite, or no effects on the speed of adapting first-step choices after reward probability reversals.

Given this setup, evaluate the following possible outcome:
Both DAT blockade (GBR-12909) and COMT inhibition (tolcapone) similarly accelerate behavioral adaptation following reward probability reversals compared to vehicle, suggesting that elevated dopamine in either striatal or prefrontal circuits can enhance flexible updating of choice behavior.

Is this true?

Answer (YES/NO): NO